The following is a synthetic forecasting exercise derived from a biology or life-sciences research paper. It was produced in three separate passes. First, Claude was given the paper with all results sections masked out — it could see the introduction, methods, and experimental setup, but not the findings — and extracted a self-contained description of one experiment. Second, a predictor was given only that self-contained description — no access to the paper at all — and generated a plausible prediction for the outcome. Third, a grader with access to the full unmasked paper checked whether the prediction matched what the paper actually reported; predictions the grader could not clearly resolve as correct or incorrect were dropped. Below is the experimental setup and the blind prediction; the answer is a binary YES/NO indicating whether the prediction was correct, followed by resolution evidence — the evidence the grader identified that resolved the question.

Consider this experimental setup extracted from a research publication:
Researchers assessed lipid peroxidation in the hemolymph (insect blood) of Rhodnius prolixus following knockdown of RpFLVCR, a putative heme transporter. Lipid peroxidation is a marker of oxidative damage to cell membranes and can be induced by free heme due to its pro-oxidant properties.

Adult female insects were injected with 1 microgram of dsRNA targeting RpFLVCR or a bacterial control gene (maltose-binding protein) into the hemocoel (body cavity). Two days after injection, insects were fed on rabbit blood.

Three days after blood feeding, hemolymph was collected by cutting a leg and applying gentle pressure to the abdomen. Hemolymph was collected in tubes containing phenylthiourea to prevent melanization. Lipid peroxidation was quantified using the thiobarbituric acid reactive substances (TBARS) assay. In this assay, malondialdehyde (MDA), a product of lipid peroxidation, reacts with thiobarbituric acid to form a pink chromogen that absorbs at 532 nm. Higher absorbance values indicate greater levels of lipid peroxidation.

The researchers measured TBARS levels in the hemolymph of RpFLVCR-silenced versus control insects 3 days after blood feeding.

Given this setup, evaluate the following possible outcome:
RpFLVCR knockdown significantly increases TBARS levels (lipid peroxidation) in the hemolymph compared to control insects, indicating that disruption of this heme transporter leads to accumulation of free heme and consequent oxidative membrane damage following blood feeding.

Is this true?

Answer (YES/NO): YES